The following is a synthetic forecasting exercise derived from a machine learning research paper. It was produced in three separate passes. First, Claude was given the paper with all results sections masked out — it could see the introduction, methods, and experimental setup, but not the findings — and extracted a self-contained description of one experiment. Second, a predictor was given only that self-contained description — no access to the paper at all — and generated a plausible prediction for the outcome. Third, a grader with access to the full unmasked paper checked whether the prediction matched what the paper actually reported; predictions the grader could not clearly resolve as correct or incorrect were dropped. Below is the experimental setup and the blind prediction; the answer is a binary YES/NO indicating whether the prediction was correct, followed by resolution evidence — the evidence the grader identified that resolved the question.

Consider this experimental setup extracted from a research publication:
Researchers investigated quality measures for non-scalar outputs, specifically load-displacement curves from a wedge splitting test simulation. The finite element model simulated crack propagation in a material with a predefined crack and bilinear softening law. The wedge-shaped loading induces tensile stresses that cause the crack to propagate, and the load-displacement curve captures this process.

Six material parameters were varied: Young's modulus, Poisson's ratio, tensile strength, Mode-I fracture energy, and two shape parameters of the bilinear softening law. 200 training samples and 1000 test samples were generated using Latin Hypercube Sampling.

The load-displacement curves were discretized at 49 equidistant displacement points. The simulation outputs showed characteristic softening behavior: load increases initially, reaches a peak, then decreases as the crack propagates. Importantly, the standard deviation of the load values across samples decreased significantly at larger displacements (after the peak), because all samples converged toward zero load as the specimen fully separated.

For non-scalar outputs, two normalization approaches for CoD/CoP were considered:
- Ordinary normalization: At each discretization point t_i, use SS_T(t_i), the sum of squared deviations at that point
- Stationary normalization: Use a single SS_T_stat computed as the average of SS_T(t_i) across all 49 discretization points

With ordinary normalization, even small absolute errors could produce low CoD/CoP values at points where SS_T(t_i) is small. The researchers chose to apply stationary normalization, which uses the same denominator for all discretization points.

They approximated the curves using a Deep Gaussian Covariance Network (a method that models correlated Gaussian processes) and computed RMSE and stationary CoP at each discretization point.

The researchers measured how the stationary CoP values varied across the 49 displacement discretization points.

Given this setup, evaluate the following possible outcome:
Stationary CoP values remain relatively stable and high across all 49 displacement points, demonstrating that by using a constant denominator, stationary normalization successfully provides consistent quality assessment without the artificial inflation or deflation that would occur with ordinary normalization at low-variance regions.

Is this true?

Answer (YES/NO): NO